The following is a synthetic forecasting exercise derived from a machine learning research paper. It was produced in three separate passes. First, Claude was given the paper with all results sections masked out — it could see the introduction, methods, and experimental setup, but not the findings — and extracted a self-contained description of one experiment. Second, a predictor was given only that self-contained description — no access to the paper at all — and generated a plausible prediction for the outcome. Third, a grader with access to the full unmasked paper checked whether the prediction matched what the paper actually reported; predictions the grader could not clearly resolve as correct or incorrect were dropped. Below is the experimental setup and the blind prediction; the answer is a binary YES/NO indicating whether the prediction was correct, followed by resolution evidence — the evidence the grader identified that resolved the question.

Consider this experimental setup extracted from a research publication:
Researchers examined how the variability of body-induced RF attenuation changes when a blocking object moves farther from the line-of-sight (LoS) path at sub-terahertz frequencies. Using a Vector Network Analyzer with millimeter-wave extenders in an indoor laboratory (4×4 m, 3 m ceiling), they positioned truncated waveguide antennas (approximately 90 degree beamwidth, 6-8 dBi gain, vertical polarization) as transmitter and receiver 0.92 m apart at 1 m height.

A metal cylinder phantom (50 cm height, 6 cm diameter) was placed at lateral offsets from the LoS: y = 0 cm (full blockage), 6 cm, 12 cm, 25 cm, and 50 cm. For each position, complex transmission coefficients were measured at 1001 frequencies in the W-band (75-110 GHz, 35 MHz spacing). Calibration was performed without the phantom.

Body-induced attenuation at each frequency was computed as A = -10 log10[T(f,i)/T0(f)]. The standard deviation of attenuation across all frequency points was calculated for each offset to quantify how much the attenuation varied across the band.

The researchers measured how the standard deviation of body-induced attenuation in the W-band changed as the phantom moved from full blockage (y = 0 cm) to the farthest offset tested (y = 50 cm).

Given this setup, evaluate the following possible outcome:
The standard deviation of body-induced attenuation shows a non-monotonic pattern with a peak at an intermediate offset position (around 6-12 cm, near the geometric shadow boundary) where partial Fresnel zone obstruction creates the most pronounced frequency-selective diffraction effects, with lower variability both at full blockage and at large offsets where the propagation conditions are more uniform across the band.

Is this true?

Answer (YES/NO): NO